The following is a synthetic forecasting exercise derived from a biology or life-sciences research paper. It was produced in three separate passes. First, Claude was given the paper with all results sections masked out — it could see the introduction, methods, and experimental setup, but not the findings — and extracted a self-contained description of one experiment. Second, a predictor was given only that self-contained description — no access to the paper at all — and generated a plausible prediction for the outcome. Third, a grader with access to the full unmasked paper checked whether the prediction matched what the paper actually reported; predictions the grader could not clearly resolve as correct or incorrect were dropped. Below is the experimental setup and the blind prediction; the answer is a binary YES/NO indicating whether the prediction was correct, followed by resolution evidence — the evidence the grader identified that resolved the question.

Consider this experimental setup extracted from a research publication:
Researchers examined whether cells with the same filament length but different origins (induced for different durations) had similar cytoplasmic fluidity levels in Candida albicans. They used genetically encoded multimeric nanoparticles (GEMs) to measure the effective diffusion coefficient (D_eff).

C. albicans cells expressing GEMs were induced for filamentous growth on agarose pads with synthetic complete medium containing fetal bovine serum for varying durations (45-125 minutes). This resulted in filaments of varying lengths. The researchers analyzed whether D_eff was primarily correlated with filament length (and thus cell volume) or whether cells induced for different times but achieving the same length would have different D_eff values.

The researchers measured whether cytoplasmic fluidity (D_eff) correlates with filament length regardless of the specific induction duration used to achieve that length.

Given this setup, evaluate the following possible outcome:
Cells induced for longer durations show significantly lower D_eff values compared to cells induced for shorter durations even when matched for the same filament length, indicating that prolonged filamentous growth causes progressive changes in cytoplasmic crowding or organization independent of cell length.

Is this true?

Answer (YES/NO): NO